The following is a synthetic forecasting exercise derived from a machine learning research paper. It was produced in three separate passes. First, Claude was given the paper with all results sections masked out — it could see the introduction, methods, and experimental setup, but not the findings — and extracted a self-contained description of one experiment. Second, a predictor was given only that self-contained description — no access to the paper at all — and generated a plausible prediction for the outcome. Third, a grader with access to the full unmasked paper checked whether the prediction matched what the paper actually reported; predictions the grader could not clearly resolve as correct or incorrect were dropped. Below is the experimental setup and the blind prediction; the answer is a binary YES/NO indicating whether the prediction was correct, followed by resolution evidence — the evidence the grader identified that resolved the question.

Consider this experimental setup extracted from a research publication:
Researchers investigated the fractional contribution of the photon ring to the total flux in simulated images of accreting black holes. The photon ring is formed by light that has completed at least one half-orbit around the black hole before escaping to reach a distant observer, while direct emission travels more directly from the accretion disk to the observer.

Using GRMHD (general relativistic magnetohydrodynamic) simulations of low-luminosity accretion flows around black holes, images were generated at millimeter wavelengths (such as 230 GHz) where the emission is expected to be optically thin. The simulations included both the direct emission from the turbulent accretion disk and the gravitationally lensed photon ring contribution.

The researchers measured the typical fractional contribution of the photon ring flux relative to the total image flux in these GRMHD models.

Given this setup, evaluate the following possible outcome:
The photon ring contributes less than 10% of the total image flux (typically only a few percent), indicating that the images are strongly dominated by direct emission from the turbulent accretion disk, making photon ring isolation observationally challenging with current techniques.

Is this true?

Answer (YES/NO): NO